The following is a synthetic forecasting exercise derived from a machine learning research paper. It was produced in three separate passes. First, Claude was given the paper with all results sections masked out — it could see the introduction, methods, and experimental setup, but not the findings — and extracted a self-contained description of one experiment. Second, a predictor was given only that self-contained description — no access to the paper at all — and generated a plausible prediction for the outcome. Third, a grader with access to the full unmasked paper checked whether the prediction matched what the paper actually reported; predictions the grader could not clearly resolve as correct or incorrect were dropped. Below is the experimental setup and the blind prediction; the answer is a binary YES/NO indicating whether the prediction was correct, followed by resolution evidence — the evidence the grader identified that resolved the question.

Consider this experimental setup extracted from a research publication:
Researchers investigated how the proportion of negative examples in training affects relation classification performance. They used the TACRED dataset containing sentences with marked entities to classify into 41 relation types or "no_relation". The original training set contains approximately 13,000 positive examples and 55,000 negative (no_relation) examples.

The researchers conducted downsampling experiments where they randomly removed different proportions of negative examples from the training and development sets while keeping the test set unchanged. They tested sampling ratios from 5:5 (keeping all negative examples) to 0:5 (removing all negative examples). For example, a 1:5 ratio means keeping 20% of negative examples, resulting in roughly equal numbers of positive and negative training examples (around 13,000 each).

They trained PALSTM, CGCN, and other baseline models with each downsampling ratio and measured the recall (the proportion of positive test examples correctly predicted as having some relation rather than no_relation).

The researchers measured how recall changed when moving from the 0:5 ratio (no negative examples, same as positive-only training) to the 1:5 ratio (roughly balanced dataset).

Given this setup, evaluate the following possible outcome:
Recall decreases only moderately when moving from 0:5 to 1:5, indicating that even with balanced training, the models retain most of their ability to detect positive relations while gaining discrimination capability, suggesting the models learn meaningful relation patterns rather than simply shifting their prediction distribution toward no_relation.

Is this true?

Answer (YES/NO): NO